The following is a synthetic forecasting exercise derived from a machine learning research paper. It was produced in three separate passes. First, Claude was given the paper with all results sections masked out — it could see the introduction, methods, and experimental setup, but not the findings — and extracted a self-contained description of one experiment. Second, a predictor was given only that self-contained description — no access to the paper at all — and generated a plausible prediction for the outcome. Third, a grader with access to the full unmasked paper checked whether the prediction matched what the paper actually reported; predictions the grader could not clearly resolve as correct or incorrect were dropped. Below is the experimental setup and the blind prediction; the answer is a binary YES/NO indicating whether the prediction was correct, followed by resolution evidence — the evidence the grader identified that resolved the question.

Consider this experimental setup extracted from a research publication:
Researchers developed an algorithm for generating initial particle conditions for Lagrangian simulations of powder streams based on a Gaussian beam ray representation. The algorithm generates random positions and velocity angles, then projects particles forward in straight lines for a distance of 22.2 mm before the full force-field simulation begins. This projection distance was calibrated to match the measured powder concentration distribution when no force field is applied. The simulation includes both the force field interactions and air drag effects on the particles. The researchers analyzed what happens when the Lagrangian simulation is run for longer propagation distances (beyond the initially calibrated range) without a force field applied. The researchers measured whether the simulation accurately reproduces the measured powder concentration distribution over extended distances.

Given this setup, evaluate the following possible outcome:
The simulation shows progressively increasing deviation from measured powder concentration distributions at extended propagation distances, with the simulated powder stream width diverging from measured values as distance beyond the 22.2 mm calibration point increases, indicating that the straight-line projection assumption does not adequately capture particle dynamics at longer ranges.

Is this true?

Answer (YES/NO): NO